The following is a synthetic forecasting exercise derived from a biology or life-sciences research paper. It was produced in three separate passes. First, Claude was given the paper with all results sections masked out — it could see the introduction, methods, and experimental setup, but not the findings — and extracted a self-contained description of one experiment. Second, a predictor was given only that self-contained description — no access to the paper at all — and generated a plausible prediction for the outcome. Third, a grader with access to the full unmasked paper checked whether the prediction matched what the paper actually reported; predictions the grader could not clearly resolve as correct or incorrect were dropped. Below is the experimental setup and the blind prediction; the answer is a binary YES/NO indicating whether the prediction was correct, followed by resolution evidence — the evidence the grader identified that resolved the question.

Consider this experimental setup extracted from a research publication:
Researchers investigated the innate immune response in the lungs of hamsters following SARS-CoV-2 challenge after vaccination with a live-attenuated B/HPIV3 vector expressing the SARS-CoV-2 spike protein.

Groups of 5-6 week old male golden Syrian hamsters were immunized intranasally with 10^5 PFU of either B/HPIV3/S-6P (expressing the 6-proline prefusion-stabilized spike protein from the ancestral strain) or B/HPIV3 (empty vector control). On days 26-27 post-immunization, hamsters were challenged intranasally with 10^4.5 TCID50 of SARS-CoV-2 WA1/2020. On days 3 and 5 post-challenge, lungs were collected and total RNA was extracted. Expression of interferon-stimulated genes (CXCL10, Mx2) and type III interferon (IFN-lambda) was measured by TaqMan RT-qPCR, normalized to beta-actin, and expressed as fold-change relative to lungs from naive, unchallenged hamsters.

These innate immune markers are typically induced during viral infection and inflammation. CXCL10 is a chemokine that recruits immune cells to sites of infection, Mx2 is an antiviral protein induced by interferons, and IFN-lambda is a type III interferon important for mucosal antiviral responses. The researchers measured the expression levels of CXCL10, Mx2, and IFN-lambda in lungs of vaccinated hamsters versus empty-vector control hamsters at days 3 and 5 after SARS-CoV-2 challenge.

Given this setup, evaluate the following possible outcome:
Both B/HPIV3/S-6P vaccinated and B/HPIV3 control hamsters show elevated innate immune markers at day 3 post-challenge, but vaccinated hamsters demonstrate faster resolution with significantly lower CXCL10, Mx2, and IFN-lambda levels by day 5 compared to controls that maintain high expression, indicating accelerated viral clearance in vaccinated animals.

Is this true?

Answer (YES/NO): NO